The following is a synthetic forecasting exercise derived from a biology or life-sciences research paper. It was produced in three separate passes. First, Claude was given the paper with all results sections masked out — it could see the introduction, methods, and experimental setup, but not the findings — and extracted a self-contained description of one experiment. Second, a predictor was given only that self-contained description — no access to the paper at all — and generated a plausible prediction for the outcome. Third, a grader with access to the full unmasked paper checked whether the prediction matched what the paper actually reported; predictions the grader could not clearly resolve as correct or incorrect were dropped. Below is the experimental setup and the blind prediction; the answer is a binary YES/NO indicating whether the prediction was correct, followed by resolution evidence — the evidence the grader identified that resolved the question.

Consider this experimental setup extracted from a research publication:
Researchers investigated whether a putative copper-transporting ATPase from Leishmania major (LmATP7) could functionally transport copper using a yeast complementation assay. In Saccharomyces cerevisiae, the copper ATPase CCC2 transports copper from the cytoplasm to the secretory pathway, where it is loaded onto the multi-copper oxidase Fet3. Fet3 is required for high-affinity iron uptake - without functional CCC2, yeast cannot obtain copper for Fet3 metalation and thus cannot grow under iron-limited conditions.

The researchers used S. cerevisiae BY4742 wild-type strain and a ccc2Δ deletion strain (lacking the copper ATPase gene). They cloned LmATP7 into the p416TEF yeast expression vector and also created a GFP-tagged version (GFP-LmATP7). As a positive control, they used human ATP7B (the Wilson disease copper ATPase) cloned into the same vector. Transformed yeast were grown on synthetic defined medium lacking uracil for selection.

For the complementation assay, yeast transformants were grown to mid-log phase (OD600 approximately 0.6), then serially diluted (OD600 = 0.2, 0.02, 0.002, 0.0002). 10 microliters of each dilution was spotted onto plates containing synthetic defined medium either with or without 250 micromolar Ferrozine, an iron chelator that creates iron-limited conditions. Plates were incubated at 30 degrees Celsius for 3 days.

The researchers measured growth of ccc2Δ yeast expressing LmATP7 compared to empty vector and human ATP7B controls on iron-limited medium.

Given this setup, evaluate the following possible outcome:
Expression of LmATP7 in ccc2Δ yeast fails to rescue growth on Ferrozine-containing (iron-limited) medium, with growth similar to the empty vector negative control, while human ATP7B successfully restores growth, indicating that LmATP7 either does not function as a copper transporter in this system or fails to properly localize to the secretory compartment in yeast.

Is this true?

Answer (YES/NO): NO